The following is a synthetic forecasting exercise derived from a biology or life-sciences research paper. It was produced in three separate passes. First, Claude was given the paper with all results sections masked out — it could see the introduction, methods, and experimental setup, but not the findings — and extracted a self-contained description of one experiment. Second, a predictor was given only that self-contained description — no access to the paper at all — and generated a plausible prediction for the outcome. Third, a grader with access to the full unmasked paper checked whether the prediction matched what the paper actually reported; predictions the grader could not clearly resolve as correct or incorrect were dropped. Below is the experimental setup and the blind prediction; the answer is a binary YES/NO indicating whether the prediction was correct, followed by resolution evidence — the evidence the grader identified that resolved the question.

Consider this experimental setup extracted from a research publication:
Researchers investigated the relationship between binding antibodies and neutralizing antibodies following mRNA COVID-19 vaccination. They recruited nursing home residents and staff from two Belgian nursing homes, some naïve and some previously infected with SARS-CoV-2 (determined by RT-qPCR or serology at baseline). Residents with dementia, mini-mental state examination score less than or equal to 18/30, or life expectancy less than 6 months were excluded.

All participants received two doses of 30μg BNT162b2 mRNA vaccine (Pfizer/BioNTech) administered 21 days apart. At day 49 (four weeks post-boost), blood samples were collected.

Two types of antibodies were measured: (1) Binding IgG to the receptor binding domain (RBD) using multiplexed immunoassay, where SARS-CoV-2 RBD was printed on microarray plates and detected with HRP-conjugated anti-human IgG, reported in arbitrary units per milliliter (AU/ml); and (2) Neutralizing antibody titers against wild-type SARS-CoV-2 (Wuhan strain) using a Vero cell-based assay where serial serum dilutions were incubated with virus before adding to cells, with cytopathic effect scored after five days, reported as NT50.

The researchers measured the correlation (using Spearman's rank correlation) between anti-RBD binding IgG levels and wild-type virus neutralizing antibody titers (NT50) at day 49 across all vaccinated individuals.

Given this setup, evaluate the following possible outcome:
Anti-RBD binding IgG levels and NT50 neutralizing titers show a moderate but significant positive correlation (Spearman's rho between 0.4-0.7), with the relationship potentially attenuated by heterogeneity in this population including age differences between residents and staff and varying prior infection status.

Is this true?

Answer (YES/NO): NO